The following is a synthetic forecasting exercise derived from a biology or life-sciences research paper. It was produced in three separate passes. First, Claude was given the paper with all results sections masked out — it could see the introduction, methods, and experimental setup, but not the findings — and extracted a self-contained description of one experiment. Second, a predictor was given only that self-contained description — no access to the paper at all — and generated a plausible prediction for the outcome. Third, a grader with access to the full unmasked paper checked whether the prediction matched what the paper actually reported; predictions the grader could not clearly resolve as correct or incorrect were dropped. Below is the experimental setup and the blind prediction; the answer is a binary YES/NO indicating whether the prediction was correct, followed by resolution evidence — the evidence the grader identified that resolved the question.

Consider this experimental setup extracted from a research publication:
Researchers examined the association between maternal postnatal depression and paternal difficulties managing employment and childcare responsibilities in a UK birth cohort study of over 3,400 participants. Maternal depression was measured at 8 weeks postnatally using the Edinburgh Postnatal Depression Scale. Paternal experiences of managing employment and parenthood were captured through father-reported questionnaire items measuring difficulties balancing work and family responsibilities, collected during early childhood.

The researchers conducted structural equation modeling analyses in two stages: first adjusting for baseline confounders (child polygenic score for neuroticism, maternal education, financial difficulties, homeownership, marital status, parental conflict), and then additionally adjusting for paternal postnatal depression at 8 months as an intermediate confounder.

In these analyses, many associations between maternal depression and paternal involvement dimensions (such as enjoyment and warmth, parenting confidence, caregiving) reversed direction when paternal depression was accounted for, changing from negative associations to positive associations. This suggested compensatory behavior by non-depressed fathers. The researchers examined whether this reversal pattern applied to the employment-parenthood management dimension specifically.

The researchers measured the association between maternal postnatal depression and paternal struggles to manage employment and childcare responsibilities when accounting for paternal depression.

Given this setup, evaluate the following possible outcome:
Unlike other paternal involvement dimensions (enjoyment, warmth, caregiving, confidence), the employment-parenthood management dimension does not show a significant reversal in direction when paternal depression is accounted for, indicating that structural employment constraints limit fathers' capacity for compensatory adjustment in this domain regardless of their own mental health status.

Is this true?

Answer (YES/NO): YES